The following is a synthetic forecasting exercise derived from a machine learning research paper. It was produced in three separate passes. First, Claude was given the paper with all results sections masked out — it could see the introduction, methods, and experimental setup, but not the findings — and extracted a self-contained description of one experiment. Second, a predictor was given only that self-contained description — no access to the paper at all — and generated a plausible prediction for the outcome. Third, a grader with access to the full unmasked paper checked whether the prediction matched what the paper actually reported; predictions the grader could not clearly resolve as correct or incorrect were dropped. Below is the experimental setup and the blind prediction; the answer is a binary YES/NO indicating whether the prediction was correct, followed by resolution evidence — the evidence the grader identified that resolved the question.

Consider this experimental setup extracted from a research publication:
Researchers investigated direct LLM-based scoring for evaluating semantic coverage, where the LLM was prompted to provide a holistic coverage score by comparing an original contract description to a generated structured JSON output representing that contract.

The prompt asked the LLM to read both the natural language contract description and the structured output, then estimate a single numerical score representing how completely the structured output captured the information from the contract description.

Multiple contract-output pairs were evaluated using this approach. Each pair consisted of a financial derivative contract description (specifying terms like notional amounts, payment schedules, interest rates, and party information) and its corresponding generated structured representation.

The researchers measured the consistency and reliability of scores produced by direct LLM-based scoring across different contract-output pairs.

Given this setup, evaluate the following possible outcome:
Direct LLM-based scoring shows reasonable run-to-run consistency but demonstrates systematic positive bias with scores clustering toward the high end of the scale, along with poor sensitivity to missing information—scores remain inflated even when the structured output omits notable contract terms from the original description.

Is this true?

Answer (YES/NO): NO